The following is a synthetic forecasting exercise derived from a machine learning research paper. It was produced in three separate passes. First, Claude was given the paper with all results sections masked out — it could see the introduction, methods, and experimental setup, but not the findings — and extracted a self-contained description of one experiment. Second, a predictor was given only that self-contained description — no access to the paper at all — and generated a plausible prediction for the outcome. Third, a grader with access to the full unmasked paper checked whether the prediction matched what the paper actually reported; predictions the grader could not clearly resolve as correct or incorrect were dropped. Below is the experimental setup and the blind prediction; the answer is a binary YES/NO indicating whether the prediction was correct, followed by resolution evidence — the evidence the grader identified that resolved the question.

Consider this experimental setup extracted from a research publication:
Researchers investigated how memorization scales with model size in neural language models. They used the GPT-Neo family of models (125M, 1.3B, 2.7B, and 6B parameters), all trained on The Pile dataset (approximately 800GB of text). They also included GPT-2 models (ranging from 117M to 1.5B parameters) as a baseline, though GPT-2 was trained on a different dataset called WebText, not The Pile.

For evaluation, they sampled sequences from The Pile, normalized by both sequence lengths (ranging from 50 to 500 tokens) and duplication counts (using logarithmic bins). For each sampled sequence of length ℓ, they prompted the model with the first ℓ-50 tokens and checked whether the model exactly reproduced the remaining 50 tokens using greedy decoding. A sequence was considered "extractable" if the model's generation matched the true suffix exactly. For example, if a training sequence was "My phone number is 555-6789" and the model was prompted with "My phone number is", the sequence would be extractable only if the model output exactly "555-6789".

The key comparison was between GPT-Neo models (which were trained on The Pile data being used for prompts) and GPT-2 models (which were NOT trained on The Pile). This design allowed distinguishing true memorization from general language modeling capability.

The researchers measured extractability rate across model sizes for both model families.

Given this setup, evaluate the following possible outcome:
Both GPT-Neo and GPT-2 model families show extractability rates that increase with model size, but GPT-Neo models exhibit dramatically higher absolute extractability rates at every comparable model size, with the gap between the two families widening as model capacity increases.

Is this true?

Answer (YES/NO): NO